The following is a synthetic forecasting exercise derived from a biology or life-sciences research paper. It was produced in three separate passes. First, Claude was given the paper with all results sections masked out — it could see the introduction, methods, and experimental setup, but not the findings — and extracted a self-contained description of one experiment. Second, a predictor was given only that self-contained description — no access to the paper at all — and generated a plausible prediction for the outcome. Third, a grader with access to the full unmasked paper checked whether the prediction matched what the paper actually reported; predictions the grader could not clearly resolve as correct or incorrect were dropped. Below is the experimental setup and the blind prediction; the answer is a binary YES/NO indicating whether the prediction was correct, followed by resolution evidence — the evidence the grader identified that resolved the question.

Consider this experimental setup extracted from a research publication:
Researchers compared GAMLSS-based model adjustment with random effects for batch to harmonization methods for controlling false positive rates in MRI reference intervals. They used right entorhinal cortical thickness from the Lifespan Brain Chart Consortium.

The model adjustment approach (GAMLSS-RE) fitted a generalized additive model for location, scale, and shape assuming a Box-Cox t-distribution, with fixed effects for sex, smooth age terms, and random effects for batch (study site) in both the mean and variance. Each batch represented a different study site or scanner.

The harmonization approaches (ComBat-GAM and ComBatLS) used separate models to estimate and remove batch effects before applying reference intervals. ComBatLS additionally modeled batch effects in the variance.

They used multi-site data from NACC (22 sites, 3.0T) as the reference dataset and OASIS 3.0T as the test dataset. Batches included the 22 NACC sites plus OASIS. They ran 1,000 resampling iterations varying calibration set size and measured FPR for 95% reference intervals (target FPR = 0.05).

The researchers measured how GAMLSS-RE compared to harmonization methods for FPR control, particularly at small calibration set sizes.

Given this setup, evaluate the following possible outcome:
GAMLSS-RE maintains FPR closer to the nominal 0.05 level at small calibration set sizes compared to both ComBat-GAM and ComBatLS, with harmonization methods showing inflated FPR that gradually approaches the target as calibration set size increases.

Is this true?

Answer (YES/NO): YES